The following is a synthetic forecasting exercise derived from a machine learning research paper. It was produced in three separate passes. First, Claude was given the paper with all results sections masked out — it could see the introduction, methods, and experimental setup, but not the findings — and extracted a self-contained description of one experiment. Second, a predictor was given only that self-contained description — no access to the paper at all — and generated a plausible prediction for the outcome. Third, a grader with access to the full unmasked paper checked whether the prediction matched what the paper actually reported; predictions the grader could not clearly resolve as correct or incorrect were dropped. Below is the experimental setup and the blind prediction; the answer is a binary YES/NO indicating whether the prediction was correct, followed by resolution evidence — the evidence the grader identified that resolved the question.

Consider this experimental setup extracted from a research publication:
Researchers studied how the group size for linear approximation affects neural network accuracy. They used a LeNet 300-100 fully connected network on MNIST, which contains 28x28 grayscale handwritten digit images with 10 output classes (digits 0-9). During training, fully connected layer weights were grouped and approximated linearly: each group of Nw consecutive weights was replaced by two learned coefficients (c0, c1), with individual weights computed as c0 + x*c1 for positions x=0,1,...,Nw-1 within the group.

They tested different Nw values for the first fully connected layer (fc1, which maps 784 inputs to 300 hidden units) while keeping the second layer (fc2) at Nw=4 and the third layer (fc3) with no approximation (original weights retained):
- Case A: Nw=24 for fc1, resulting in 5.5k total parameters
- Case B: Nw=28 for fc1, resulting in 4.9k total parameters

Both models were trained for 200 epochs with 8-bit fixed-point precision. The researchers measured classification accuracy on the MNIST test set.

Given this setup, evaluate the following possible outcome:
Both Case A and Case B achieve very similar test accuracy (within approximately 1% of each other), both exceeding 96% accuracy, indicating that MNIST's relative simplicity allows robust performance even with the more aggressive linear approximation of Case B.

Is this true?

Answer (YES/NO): NO